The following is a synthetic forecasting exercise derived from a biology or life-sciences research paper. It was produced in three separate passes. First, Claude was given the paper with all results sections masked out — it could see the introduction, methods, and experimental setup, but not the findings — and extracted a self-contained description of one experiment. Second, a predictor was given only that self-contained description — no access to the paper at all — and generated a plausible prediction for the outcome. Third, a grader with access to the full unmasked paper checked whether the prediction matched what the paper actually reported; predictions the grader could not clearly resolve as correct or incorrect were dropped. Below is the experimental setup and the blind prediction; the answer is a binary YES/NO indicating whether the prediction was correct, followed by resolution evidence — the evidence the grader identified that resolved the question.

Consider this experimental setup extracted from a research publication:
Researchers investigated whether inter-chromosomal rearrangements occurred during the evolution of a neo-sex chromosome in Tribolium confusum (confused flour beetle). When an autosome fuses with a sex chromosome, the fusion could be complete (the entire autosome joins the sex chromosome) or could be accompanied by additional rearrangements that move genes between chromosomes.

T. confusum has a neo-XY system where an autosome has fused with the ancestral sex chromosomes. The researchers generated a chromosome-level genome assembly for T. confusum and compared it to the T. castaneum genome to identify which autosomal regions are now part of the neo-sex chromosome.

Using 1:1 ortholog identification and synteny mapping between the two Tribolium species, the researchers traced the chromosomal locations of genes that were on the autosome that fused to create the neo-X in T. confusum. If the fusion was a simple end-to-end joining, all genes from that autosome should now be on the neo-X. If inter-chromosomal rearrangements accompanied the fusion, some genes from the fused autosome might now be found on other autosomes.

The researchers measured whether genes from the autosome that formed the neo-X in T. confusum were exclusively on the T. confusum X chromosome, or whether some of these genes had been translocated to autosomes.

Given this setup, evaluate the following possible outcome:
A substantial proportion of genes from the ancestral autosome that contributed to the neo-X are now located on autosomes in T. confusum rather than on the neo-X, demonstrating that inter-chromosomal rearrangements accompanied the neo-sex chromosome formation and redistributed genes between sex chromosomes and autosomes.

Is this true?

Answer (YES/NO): NO